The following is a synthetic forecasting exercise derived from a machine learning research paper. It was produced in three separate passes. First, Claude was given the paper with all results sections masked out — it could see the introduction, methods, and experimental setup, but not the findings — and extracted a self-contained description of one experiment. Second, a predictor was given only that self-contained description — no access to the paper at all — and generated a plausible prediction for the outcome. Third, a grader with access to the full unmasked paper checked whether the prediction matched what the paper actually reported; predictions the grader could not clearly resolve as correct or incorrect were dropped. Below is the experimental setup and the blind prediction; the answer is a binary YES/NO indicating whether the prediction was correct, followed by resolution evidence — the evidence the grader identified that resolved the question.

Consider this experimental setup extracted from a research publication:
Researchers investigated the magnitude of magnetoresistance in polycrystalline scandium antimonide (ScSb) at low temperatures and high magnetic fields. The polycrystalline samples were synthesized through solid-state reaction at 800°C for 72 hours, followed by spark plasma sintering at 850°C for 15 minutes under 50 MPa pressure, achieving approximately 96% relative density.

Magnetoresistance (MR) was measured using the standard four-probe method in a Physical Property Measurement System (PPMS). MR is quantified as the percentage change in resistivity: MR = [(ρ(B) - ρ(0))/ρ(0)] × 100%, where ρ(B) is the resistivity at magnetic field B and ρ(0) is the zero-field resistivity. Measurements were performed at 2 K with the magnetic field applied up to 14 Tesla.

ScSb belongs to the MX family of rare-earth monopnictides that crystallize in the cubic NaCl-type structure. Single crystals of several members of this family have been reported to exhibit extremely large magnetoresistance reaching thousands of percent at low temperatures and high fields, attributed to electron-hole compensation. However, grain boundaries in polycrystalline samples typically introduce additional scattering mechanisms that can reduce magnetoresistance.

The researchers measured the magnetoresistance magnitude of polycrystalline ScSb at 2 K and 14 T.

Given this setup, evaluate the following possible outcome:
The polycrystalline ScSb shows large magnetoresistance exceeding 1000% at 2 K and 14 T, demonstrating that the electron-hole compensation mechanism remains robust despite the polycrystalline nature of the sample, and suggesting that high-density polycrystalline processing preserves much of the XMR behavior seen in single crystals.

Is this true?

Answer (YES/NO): NO